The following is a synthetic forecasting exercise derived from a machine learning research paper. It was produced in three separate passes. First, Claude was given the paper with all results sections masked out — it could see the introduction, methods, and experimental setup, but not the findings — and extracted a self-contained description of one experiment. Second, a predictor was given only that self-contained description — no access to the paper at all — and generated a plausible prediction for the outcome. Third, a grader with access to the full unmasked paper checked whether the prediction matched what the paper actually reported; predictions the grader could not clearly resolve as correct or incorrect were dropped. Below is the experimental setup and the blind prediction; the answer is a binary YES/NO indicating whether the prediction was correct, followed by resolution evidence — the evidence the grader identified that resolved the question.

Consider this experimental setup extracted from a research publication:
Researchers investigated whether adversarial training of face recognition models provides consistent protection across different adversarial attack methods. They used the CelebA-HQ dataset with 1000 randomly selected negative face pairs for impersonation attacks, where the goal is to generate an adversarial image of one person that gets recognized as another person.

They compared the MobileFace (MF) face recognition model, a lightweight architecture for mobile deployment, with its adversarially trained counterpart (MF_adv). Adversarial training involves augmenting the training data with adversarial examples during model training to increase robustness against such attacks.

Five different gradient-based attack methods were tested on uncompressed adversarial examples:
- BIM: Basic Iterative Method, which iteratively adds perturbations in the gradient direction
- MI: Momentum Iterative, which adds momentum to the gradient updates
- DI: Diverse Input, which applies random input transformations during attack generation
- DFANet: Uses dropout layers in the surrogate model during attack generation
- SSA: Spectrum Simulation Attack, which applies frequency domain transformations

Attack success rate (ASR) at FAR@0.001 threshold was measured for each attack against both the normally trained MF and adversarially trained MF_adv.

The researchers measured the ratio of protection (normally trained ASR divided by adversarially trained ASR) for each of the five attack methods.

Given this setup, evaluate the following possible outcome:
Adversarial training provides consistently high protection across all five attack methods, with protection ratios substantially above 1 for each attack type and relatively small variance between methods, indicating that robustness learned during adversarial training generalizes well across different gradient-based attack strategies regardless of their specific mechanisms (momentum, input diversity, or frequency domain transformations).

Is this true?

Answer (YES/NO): NO